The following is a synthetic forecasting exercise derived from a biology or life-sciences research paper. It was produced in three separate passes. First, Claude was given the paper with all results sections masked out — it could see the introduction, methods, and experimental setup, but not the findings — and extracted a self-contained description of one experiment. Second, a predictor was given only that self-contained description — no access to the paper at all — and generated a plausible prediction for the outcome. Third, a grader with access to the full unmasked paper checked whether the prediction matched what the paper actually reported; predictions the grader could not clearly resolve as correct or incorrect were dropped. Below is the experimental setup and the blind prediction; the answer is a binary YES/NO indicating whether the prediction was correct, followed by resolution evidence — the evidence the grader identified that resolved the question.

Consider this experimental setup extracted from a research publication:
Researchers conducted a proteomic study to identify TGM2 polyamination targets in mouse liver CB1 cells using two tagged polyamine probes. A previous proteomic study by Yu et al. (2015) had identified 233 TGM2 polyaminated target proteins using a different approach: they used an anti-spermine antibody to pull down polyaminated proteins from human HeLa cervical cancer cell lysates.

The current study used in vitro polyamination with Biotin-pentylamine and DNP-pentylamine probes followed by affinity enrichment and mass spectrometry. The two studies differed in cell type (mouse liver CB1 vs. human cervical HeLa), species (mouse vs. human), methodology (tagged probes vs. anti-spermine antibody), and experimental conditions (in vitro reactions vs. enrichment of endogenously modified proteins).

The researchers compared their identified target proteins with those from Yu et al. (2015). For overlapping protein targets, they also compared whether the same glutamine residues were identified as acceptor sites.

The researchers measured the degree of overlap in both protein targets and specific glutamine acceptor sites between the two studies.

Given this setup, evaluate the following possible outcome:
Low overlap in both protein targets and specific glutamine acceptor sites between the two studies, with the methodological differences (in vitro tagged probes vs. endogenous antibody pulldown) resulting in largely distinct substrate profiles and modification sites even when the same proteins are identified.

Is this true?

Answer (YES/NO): NO